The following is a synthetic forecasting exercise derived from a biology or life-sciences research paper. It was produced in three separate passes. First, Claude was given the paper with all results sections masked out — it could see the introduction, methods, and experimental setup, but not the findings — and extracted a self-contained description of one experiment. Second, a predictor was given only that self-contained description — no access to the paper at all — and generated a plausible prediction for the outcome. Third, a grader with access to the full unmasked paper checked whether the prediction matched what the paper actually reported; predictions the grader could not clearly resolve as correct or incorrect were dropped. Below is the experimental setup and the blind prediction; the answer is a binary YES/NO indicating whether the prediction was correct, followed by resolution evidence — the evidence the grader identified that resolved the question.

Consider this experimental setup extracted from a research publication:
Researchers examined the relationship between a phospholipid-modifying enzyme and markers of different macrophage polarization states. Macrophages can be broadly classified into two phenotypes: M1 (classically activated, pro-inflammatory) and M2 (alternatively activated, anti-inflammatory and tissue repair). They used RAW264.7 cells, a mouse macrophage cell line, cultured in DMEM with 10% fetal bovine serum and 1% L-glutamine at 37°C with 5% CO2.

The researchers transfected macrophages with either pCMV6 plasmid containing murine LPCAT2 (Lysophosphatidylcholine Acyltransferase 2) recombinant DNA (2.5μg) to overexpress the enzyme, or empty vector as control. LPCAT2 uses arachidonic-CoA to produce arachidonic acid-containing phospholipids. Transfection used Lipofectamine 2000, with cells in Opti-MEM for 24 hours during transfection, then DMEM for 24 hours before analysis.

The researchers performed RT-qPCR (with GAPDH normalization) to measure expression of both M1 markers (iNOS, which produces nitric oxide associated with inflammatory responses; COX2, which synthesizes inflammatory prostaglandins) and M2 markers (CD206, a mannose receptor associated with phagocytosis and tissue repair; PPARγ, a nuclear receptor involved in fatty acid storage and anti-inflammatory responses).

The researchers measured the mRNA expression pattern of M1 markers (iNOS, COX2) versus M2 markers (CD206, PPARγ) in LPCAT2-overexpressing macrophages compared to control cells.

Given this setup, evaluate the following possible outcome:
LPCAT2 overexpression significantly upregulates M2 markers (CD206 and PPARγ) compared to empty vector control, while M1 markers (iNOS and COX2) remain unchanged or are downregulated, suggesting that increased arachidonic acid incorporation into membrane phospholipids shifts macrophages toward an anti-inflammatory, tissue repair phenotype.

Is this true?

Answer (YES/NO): NO